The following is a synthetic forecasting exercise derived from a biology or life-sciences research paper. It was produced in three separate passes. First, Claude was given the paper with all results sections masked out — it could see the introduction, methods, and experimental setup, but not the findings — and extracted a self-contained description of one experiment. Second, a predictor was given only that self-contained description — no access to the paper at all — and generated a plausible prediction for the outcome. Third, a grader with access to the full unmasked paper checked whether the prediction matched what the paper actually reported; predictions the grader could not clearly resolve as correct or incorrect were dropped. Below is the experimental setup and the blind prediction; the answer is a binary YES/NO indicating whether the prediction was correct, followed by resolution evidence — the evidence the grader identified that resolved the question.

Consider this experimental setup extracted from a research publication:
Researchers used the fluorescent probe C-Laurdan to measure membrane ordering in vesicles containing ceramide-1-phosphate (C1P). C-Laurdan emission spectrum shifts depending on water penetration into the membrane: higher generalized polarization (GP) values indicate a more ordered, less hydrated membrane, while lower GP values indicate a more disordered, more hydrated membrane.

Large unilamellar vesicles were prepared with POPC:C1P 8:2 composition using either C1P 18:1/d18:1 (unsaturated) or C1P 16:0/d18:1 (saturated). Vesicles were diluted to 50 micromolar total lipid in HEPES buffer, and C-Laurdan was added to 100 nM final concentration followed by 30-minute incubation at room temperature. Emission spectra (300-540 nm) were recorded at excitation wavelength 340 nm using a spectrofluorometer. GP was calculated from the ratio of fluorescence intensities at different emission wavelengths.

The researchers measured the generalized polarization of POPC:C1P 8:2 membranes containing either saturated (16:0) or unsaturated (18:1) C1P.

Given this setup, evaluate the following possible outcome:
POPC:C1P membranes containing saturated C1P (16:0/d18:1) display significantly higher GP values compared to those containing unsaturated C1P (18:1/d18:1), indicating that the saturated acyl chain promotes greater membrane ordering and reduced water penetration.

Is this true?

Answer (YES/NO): YES